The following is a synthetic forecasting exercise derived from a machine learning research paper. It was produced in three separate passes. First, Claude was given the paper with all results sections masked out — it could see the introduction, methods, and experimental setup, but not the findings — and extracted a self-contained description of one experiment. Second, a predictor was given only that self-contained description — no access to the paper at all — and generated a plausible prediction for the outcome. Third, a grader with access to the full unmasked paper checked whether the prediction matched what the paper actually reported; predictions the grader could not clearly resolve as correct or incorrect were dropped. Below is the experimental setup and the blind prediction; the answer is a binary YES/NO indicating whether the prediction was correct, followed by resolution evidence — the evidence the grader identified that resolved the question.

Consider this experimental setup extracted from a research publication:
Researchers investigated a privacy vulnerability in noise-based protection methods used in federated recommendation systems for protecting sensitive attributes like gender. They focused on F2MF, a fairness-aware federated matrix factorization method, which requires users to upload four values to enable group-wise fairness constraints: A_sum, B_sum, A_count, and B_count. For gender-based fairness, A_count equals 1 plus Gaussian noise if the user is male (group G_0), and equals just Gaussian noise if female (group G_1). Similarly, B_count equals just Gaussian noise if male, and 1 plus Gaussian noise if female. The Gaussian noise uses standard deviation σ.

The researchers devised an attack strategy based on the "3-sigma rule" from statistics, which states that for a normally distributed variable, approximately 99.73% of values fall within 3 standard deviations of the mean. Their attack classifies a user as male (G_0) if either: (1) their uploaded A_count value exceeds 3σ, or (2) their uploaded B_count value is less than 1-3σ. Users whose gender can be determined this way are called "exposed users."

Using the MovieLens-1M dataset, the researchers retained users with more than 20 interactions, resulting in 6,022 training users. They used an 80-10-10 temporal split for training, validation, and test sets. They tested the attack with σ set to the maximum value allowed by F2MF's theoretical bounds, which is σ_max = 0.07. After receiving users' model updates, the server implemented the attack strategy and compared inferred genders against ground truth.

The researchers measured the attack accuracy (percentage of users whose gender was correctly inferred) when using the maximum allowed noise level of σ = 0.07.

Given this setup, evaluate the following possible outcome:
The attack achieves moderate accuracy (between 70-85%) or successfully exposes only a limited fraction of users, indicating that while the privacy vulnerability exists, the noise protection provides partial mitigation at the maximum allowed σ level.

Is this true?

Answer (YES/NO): NO